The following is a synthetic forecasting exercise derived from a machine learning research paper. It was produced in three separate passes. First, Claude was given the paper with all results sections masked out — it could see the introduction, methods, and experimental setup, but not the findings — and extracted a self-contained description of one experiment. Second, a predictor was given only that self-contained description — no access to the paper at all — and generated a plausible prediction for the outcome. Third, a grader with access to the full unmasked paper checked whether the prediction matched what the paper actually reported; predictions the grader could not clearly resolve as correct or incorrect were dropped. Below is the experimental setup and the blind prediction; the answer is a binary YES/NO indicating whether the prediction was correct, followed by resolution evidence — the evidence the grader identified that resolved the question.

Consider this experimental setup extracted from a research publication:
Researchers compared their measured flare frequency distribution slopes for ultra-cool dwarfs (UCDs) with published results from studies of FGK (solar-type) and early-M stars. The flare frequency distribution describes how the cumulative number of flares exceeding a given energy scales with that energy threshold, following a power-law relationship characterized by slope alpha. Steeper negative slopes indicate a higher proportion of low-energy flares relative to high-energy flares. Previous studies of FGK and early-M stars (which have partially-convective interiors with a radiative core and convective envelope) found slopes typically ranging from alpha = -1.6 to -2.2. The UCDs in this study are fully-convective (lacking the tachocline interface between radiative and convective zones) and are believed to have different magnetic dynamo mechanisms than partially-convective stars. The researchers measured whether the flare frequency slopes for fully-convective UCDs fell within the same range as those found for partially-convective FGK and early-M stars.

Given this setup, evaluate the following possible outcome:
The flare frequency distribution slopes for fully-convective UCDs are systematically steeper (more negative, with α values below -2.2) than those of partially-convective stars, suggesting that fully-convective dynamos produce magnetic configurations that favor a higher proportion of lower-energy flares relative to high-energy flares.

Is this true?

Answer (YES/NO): NO